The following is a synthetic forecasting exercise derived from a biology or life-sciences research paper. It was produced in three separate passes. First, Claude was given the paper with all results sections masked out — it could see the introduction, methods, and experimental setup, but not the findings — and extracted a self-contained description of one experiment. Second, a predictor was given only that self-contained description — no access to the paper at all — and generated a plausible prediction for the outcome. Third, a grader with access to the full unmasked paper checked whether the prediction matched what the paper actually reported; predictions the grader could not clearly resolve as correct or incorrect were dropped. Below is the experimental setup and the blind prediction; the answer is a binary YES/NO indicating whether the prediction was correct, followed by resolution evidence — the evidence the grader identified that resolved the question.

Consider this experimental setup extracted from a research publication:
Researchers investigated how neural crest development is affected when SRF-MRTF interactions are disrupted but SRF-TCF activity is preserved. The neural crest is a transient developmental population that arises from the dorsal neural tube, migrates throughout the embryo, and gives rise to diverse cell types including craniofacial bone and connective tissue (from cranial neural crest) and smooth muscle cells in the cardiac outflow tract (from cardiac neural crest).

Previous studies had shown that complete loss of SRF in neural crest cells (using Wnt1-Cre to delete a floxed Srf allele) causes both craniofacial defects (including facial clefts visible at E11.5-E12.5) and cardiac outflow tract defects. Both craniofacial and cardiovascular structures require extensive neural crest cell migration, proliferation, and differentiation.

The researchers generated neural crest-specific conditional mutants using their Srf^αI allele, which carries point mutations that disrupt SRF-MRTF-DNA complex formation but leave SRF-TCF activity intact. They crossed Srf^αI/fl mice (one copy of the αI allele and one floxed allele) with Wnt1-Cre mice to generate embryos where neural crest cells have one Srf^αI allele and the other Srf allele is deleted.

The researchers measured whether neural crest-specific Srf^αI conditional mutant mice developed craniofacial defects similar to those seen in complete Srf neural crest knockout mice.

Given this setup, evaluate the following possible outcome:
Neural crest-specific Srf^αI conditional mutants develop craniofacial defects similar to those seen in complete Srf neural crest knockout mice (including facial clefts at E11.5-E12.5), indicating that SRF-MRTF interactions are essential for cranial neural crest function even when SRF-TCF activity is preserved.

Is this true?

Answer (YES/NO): NO